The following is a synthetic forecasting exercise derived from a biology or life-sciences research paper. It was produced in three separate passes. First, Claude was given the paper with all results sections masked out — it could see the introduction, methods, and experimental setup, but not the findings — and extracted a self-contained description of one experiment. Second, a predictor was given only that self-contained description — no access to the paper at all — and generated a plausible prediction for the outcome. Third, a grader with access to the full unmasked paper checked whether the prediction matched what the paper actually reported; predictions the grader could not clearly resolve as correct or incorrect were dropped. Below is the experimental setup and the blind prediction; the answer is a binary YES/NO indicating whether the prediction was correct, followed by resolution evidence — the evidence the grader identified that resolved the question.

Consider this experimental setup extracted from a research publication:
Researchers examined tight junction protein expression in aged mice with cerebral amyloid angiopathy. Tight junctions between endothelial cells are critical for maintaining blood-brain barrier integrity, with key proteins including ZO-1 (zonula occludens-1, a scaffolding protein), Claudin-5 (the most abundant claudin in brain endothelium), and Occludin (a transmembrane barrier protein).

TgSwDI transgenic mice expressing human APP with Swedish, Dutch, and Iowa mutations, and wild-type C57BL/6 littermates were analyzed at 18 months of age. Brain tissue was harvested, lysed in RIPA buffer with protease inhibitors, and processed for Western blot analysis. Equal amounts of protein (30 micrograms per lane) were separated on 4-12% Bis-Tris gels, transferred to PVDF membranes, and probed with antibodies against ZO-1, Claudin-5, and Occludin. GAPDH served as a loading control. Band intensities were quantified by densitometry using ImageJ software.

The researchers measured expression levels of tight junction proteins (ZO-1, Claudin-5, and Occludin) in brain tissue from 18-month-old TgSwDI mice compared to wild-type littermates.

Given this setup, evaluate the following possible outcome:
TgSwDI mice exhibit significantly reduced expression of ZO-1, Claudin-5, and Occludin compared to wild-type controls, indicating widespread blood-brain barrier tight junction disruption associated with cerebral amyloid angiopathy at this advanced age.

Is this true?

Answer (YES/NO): NO